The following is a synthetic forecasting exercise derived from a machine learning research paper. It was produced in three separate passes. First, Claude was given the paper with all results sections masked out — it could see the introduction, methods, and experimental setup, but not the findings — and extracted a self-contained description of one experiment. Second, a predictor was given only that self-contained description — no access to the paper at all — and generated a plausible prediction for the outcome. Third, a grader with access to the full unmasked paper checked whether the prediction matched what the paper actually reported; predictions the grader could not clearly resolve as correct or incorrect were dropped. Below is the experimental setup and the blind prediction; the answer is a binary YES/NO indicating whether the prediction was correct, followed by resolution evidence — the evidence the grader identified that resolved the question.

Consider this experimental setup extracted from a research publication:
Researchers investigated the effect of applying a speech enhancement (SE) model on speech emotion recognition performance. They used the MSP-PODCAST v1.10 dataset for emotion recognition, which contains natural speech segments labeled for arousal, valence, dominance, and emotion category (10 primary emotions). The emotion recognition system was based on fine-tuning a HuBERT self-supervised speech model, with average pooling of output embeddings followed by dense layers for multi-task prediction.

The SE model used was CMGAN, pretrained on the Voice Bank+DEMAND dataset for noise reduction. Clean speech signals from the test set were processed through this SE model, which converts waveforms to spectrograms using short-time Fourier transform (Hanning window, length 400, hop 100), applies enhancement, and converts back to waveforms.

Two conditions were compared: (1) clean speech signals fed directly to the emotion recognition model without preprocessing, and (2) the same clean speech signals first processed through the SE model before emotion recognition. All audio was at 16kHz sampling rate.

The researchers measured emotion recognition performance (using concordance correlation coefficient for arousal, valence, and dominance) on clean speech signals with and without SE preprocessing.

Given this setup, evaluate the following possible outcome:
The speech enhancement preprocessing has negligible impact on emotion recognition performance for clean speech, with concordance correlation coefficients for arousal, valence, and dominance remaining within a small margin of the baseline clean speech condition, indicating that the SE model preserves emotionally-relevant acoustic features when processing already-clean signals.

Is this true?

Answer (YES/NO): NO